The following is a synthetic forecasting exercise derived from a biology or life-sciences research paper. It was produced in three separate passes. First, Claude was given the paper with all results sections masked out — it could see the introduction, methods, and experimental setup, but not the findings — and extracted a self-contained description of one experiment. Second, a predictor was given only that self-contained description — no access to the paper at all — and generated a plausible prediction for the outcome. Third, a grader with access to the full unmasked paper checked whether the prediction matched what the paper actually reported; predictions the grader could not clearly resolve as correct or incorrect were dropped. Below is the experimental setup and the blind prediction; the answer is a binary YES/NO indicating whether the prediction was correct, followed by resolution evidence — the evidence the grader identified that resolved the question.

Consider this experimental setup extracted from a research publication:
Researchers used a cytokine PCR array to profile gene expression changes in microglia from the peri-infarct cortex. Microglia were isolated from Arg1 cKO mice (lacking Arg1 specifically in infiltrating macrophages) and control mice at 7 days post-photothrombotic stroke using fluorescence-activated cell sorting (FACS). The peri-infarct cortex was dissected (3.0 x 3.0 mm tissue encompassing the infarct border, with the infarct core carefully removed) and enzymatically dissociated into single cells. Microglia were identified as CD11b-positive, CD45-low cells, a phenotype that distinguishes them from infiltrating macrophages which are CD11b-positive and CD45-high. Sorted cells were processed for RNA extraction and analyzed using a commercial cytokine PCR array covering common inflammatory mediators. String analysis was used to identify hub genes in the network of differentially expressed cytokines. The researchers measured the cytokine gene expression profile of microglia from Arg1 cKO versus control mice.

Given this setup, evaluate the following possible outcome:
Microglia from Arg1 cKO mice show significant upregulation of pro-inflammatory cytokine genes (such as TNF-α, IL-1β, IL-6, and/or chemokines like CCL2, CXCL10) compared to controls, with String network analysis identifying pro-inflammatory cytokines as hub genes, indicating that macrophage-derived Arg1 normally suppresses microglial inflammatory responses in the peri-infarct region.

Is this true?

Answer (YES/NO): NO